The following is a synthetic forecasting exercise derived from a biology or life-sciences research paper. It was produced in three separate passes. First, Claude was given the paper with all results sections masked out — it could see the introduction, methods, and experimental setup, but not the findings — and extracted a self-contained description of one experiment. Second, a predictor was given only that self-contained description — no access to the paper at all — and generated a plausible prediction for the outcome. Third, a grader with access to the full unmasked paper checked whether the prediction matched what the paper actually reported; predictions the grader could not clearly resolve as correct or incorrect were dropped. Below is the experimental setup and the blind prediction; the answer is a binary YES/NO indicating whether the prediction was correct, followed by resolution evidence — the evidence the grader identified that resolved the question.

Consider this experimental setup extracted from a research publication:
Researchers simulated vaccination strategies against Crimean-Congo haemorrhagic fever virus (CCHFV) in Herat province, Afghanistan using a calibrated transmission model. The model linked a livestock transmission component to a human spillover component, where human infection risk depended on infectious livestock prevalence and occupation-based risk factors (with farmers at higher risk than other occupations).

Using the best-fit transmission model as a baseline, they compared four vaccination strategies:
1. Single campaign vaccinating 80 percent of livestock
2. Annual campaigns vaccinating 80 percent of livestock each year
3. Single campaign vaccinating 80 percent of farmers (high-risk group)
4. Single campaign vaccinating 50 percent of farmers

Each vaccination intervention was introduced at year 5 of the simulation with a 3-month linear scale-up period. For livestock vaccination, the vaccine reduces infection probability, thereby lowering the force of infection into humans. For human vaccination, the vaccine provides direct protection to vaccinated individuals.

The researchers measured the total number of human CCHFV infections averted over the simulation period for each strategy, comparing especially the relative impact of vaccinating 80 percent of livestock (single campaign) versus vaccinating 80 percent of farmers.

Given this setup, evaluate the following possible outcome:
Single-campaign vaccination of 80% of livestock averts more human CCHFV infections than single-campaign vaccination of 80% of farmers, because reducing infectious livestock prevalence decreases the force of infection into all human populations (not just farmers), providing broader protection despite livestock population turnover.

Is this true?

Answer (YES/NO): NO